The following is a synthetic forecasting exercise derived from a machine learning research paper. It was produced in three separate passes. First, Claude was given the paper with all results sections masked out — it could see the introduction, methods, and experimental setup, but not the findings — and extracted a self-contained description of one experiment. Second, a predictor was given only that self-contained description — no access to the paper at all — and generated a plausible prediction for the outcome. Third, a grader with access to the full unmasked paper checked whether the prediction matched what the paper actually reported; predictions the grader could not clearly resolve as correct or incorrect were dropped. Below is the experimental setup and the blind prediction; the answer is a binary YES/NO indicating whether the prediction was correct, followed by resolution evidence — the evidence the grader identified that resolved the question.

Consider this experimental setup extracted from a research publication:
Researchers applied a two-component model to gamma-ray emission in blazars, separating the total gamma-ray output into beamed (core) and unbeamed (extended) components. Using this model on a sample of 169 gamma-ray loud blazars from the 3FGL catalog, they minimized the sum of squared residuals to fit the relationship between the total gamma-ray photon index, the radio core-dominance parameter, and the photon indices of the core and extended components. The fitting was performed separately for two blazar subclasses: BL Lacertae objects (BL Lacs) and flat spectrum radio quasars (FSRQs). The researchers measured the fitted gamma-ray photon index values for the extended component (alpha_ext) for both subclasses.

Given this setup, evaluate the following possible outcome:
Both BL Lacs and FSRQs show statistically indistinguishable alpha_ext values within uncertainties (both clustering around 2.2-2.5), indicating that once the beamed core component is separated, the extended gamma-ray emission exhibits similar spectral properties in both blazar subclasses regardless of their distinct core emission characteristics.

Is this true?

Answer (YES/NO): NO